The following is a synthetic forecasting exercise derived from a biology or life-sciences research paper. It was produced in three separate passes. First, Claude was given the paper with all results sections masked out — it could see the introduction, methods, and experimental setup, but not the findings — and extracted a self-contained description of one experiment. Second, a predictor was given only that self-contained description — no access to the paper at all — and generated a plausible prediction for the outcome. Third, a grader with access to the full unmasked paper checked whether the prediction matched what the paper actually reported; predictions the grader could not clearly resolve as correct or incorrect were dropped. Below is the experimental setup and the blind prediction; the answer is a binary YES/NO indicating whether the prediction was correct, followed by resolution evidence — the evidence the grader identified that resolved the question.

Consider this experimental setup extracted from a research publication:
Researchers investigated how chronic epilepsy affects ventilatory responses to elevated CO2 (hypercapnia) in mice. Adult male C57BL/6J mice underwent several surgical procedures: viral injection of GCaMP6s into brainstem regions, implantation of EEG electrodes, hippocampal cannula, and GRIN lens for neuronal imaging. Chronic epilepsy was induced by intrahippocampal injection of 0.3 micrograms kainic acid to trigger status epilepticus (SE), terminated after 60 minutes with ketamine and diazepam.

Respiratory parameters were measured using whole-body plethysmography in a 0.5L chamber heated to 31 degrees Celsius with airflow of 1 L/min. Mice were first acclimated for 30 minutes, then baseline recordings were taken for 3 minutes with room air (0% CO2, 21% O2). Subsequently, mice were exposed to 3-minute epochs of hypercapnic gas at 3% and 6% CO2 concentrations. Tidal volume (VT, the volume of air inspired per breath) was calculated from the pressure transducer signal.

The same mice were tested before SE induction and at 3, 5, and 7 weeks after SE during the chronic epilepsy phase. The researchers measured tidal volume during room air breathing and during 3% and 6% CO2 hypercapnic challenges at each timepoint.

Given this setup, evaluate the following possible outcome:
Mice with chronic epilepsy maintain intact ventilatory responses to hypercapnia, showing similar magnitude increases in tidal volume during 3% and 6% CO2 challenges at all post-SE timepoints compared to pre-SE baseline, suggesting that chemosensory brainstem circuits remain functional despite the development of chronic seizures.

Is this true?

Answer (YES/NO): NO